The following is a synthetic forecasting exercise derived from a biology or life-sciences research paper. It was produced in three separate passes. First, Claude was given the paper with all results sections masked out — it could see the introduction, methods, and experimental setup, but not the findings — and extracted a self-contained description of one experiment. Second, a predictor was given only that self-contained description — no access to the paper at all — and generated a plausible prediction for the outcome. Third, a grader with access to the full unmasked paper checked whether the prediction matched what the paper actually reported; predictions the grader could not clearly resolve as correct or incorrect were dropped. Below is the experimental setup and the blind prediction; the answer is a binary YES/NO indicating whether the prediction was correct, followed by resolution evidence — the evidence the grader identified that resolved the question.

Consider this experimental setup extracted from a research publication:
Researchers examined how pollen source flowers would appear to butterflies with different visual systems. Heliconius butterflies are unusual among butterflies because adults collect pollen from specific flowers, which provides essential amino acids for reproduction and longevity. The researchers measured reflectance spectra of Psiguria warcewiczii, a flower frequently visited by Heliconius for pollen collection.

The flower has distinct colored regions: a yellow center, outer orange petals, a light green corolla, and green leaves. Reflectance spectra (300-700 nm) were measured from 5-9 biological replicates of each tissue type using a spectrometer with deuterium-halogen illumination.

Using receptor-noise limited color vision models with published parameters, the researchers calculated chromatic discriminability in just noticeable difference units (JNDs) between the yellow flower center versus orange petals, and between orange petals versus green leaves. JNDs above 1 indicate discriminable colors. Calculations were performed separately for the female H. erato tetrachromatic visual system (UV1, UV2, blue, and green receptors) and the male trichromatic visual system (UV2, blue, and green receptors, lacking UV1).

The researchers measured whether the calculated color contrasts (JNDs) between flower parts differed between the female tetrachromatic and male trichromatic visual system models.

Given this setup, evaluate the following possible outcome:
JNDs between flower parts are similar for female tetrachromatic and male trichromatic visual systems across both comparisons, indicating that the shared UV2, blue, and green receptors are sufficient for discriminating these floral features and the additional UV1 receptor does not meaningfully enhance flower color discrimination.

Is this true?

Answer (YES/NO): NO